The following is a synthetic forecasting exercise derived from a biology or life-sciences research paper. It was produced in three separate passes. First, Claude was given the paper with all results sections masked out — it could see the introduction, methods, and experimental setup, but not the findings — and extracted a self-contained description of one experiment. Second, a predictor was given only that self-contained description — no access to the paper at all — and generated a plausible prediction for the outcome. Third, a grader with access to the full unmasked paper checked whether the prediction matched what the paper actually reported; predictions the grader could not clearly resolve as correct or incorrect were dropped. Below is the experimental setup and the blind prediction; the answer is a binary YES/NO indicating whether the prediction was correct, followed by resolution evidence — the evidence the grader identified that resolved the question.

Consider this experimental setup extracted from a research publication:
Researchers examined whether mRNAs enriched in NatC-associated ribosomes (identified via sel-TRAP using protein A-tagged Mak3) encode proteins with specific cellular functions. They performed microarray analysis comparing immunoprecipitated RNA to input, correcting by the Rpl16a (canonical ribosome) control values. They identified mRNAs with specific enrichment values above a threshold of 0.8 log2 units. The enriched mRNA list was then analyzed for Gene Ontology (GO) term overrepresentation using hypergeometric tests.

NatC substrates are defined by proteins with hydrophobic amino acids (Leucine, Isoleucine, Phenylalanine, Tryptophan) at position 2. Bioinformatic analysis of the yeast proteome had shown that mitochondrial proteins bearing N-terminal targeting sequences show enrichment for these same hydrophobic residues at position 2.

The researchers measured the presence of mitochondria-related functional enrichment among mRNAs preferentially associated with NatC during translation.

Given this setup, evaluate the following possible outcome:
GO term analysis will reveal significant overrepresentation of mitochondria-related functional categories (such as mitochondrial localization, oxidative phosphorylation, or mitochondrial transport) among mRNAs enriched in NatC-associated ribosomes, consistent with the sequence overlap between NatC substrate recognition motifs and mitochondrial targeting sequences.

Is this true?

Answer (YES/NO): YES